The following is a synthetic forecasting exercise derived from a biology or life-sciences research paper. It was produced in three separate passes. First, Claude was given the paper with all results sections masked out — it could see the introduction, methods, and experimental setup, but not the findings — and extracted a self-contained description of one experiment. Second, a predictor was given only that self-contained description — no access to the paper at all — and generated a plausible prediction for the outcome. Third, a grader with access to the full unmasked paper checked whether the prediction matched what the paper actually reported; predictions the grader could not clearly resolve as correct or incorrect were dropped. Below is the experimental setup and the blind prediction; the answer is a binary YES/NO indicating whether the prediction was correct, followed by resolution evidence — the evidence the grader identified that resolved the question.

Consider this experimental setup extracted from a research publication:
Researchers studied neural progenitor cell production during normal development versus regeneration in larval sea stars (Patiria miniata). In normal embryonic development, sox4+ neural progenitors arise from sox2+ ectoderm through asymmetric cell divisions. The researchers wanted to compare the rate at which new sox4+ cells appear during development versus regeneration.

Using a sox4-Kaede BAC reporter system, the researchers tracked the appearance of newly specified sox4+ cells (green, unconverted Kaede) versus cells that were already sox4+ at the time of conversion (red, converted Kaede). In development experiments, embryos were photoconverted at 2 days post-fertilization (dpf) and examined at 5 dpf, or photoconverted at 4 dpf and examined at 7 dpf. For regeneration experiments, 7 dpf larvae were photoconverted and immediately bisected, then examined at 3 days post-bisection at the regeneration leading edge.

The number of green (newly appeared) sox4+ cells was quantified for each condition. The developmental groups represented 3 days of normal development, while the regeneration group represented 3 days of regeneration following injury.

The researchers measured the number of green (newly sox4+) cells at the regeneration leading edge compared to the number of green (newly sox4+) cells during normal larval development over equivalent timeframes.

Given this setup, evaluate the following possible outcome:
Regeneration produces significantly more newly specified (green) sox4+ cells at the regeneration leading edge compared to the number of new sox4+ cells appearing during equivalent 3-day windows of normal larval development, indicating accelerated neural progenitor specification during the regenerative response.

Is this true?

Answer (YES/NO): YES